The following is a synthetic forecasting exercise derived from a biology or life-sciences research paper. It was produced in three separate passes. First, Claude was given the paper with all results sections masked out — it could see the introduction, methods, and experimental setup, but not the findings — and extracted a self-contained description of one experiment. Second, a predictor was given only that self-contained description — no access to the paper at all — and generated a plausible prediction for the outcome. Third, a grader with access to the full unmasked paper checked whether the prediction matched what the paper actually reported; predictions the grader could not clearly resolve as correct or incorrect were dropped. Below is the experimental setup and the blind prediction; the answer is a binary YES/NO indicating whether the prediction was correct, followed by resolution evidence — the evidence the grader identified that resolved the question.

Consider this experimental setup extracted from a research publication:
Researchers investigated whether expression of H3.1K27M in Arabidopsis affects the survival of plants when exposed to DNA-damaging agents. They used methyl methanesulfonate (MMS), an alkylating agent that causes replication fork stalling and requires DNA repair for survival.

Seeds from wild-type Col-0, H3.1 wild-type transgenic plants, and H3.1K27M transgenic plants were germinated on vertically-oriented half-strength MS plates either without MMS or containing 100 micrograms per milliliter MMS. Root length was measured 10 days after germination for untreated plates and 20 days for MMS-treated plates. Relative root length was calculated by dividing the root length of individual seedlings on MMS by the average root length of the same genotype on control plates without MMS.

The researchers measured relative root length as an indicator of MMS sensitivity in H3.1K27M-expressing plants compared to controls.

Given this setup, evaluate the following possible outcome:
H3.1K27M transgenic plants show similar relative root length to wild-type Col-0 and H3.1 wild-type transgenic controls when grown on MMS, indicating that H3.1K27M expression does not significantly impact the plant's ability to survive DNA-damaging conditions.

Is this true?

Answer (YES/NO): NO